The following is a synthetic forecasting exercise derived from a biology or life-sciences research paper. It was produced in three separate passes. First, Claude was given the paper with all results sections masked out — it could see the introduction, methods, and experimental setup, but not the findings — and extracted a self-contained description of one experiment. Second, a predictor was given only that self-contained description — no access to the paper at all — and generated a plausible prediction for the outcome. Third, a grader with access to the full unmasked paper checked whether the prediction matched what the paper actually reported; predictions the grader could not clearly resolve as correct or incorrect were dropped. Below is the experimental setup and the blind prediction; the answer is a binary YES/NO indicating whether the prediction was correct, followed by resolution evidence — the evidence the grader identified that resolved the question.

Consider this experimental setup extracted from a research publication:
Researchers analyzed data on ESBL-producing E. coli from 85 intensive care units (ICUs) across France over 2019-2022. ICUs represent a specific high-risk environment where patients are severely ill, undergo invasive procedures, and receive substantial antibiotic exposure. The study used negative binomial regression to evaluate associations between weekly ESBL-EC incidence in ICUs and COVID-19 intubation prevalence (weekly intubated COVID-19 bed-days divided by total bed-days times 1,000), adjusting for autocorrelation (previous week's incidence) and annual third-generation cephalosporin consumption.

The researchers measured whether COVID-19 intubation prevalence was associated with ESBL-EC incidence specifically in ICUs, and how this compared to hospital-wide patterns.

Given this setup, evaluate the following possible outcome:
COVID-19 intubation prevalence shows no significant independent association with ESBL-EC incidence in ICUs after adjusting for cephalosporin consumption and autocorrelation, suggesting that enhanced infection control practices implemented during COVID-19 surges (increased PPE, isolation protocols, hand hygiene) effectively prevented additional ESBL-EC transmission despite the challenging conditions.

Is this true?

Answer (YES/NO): NO